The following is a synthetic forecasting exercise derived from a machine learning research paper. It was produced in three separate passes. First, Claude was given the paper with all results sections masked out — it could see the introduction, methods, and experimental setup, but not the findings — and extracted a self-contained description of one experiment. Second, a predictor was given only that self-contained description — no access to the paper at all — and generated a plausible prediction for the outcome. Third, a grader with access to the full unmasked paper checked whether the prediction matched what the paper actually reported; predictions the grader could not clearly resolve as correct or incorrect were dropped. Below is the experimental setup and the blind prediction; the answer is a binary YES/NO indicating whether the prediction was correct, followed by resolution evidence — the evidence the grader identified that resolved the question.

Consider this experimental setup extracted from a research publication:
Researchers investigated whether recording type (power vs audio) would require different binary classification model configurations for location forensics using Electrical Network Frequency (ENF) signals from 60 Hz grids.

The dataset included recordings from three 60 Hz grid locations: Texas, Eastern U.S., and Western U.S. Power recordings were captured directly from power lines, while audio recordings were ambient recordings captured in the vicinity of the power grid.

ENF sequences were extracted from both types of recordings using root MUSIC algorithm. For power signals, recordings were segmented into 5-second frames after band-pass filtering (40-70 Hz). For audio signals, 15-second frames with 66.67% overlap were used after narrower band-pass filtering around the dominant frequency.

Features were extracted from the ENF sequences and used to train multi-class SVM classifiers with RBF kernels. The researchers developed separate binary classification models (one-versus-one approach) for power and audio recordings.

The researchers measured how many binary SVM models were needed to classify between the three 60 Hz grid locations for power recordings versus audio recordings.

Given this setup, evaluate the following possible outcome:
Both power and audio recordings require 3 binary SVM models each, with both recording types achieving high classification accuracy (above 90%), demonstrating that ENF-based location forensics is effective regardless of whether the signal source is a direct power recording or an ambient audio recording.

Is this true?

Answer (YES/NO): NO